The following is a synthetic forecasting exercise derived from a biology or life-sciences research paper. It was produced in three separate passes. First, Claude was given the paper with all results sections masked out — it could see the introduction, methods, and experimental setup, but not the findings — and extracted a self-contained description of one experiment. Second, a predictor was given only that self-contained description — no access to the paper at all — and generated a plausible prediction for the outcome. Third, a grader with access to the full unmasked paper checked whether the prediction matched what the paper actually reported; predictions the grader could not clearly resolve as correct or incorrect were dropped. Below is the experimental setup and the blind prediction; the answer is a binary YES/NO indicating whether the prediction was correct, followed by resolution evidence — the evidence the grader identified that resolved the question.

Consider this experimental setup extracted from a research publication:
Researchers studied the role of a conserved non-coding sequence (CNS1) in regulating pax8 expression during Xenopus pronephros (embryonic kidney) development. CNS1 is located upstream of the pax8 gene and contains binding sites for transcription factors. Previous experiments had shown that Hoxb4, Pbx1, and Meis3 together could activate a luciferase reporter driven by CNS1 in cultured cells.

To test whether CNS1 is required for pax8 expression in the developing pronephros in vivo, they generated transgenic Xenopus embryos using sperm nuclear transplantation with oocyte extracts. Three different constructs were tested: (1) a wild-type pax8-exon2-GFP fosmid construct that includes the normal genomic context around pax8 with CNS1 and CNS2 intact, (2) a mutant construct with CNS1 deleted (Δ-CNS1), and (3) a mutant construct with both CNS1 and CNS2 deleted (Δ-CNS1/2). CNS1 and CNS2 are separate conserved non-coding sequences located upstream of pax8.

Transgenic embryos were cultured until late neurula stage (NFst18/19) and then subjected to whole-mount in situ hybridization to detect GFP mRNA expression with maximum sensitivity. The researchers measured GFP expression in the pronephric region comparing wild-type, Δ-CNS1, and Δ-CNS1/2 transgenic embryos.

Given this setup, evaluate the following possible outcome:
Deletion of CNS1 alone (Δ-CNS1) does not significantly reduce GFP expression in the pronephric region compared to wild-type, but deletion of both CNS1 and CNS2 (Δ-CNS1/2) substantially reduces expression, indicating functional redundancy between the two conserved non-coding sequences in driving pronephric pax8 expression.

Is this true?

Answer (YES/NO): YES